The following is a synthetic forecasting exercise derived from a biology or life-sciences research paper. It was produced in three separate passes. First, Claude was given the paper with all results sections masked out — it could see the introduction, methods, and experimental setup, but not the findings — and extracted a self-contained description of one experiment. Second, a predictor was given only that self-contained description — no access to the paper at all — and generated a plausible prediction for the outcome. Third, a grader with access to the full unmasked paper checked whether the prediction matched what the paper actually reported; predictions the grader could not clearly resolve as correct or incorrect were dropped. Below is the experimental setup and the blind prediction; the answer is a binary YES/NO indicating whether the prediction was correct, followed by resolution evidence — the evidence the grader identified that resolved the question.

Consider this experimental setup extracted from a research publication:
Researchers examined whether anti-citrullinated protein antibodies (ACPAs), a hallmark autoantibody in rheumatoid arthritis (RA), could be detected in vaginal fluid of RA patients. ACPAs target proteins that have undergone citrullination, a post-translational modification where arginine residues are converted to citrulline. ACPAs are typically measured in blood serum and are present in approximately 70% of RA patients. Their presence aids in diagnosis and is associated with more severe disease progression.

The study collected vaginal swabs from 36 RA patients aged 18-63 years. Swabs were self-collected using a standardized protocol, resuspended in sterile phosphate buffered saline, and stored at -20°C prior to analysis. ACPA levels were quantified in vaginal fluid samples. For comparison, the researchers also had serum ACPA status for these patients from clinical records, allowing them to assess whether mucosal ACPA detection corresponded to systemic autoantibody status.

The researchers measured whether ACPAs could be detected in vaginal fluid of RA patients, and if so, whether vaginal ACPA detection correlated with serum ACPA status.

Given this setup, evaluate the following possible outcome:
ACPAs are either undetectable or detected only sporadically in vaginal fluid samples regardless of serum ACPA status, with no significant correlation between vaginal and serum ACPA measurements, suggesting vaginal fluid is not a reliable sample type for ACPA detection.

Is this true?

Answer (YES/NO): NO